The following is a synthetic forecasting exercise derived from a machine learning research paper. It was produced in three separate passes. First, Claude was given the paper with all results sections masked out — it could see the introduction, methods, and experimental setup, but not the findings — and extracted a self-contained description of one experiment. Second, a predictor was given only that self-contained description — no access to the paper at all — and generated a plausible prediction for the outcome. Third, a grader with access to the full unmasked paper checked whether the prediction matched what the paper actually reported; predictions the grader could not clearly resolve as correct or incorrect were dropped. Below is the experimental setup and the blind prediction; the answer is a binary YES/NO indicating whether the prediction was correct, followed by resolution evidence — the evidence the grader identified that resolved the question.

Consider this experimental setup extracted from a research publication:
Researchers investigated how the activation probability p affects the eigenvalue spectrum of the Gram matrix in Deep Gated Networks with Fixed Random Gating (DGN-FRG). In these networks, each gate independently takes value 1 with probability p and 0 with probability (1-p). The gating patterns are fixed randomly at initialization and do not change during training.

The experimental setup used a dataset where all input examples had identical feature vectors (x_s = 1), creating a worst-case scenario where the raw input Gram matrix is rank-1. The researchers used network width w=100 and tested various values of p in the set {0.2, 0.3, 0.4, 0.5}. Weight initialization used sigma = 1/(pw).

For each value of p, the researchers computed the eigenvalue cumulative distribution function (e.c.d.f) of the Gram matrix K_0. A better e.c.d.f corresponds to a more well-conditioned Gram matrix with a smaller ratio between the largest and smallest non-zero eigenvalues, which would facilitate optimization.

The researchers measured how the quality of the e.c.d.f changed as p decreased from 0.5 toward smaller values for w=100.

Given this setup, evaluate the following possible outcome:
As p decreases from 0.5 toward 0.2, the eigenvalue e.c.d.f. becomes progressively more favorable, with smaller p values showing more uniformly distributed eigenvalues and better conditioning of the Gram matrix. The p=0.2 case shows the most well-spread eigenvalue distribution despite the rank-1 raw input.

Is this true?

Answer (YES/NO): NO